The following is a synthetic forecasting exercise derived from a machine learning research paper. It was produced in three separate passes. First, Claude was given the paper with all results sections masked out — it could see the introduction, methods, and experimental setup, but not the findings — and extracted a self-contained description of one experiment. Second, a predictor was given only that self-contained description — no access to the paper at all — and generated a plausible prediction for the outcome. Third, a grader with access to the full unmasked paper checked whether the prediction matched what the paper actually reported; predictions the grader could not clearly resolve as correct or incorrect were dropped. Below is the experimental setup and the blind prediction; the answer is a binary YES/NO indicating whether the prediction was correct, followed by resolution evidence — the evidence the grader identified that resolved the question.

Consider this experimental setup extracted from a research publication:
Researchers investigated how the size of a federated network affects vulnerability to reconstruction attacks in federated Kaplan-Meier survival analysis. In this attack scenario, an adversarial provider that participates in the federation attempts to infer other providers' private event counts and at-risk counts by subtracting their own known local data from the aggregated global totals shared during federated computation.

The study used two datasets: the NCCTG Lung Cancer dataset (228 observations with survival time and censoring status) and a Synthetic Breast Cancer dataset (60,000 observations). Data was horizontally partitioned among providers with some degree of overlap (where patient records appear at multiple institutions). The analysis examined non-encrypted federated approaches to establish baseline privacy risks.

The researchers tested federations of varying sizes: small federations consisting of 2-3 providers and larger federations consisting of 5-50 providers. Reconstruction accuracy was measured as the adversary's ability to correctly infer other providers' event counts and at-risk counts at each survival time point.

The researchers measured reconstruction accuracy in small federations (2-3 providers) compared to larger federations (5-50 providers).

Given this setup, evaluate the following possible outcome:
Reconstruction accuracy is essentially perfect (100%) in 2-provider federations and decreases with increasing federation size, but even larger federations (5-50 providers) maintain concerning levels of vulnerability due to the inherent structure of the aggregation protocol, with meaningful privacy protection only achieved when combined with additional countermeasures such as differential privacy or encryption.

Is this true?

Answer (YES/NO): NO